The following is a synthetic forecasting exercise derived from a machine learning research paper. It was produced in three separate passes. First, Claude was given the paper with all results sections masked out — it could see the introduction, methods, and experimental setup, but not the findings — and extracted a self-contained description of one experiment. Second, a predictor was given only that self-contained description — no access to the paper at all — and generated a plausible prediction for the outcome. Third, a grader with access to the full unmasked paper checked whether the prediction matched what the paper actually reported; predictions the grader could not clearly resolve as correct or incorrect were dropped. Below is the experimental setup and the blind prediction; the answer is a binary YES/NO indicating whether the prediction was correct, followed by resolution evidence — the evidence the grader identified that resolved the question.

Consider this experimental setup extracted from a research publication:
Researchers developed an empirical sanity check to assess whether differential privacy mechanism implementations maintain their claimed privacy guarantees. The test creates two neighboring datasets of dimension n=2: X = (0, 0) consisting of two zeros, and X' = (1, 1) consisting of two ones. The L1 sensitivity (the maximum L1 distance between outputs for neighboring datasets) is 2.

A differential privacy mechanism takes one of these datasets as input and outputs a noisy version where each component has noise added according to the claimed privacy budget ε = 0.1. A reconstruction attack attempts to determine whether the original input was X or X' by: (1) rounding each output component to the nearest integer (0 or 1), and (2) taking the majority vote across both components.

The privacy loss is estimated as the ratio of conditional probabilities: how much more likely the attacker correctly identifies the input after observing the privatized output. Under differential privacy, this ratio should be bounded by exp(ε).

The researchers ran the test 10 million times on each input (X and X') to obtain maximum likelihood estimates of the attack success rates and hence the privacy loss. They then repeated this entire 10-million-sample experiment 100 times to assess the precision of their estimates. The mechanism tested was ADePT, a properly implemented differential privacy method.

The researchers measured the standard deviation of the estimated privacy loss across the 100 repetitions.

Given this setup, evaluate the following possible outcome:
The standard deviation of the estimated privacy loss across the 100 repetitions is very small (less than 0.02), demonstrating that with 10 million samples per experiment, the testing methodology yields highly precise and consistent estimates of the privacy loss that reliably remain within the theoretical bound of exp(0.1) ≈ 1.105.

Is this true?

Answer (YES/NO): NO